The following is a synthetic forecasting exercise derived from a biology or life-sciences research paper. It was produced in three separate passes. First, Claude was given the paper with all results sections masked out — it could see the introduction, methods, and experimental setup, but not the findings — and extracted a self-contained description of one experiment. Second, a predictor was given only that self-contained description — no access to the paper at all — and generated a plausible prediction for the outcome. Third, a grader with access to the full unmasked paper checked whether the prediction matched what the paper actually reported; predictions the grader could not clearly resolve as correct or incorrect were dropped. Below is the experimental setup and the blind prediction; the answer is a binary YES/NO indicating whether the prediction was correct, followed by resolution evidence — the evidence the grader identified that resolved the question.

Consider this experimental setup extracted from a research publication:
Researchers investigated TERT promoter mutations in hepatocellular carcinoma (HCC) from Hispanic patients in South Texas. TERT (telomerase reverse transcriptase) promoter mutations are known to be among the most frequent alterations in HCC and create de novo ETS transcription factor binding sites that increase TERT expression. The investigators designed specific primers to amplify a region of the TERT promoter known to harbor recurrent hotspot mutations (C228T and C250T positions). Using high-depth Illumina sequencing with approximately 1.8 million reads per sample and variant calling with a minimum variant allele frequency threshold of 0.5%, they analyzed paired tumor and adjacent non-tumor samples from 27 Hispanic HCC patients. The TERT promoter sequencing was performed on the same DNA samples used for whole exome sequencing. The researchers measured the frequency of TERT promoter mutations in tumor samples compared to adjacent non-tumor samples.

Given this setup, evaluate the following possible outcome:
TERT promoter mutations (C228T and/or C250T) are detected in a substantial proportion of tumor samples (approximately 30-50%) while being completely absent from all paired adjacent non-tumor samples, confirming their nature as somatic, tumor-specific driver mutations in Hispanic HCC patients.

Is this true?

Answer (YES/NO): NO